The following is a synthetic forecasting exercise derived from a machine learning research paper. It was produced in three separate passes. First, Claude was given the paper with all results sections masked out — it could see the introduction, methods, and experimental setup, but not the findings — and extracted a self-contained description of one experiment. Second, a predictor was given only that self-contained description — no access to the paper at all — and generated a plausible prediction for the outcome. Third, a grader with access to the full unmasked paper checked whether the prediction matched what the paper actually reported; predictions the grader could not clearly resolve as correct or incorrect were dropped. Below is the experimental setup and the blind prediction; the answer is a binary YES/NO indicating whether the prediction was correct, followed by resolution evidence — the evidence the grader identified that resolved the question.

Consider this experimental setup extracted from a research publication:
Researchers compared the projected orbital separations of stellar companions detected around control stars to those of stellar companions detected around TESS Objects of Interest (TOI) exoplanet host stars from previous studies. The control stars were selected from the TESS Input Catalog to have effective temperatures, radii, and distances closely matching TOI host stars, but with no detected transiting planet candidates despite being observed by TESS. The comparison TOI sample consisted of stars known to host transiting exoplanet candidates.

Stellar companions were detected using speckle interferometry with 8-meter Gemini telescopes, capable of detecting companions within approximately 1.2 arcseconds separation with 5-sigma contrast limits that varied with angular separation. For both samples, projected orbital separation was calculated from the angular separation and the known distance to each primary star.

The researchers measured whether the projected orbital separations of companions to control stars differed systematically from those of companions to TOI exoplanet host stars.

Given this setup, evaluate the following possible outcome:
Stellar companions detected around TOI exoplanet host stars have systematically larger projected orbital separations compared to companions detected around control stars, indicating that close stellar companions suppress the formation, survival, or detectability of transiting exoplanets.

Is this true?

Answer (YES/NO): YES